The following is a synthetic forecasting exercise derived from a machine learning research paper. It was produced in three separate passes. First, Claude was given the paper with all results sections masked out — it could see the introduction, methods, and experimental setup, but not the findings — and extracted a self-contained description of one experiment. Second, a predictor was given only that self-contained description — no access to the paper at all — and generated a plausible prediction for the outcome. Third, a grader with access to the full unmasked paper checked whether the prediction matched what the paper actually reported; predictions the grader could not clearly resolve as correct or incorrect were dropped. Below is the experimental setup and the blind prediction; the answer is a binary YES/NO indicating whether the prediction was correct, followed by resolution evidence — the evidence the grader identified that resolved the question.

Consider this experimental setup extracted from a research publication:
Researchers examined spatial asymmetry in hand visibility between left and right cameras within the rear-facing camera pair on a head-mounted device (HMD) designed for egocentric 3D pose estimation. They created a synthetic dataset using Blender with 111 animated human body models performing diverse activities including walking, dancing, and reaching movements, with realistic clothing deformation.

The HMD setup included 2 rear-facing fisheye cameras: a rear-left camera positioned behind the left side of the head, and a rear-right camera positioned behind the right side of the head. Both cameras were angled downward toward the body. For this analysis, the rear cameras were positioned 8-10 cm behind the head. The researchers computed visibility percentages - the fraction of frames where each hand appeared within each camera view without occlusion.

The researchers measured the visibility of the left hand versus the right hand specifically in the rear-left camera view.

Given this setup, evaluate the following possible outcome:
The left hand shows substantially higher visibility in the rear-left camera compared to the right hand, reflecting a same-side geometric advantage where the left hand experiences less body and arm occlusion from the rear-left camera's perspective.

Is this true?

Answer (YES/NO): YES